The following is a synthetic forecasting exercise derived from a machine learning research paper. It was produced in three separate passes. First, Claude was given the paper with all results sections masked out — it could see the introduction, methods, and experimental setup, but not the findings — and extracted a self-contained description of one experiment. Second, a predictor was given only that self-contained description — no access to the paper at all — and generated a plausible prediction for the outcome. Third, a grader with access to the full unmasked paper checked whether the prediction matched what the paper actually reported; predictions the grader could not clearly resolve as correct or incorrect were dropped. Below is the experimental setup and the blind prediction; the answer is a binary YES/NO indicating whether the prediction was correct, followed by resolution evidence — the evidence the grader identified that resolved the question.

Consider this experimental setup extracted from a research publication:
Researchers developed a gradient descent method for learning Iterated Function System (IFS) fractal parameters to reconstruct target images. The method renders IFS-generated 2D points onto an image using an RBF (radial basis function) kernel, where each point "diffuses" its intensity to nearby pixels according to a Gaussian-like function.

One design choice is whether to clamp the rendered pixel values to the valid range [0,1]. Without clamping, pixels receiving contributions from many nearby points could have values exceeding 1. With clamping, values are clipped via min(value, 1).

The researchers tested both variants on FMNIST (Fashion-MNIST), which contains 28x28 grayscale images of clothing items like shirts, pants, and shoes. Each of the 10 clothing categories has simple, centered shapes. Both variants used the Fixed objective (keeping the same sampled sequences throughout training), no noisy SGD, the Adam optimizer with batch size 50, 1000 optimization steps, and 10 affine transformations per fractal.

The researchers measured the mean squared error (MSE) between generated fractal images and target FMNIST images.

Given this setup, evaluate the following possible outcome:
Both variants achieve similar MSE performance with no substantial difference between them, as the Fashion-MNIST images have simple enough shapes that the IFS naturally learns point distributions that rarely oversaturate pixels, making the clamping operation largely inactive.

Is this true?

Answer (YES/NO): NO